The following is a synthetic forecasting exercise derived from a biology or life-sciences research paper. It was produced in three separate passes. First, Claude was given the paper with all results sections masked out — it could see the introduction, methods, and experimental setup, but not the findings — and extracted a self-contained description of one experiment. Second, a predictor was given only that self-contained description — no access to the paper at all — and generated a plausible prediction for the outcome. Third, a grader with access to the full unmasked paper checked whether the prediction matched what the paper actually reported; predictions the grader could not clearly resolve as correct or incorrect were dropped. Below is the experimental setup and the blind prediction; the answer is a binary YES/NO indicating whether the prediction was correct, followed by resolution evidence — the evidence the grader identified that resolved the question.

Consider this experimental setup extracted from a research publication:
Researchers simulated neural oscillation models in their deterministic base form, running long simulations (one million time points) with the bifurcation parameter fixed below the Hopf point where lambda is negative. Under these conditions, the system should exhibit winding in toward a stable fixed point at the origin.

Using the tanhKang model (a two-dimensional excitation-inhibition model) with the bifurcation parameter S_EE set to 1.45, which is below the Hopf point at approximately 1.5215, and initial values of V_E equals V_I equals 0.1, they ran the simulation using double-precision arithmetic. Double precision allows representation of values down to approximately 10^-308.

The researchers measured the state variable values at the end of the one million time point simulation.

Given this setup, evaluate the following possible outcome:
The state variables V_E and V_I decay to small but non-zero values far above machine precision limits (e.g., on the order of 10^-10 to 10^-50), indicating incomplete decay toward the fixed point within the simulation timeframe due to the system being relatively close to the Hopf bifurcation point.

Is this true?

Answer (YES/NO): NO